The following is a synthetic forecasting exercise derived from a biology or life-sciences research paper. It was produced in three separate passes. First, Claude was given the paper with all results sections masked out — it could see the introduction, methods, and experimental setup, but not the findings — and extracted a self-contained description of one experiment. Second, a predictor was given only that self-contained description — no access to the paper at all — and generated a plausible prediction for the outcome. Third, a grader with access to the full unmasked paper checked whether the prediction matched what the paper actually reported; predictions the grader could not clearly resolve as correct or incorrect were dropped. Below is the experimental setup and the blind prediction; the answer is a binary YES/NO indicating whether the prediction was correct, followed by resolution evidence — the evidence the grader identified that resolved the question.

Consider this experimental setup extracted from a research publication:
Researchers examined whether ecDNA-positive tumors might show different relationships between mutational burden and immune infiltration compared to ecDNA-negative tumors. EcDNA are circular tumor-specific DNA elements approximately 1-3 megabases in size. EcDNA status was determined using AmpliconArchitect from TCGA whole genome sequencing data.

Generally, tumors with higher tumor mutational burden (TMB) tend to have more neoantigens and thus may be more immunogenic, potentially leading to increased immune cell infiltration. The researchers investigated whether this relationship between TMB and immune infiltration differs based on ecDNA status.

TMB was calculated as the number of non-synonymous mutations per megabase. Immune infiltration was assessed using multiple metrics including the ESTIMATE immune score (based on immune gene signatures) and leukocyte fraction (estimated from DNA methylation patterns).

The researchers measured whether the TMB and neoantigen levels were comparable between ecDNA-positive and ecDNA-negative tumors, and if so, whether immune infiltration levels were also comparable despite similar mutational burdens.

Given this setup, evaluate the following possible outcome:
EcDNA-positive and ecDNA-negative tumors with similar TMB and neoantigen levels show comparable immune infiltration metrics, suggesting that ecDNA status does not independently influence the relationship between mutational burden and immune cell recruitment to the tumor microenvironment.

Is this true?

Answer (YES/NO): NO